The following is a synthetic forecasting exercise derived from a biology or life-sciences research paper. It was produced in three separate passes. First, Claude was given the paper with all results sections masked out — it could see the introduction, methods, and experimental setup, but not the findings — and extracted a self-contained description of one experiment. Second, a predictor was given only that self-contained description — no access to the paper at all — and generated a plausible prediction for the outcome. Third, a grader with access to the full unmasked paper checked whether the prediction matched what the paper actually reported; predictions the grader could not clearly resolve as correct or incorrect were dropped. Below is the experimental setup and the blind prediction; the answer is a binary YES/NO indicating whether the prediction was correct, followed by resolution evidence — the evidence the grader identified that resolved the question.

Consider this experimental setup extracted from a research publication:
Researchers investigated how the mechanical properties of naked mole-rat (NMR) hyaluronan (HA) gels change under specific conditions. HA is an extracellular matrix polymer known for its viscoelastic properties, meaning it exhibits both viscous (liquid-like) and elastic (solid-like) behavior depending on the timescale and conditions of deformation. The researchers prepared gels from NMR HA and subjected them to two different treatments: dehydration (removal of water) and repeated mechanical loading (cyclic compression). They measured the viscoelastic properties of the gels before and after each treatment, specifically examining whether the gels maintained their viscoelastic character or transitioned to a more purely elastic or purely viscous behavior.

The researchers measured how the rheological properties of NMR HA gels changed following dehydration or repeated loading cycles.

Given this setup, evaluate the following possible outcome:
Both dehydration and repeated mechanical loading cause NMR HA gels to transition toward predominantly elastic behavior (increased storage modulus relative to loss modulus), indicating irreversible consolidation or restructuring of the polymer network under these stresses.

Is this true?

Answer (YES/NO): NO